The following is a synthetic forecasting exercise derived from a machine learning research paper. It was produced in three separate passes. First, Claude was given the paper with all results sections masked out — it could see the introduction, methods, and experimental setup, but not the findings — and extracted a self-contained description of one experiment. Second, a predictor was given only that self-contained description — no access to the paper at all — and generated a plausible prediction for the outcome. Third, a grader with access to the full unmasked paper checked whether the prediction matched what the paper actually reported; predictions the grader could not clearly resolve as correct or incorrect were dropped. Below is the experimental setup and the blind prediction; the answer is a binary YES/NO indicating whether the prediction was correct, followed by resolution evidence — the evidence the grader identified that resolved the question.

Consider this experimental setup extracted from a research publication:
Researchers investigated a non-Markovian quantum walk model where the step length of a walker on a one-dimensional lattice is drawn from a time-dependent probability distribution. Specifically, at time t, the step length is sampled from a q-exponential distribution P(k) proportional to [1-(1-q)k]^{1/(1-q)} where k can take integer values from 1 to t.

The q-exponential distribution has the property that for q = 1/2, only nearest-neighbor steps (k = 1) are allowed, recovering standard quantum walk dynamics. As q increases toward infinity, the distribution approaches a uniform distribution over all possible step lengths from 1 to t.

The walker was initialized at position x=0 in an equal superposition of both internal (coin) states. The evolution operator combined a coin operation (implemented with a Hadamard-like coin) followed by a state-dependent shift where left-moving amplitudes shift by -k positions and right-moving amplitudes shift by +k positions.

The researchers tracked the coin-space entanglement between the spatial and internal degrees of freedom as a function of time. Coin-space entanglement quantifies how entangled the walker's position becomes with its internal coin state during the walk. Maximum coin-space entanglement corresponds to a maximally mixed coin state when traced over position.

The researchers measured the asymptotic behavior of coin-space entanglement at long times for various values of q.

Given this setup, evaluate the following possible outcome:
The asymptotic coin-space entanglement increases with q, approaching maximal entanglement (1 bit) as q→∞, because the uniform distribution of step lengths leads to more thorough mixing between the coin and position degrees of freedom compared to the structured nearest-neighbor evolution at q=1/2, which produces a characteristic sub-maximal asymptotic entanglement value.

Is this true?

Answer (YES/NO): NO